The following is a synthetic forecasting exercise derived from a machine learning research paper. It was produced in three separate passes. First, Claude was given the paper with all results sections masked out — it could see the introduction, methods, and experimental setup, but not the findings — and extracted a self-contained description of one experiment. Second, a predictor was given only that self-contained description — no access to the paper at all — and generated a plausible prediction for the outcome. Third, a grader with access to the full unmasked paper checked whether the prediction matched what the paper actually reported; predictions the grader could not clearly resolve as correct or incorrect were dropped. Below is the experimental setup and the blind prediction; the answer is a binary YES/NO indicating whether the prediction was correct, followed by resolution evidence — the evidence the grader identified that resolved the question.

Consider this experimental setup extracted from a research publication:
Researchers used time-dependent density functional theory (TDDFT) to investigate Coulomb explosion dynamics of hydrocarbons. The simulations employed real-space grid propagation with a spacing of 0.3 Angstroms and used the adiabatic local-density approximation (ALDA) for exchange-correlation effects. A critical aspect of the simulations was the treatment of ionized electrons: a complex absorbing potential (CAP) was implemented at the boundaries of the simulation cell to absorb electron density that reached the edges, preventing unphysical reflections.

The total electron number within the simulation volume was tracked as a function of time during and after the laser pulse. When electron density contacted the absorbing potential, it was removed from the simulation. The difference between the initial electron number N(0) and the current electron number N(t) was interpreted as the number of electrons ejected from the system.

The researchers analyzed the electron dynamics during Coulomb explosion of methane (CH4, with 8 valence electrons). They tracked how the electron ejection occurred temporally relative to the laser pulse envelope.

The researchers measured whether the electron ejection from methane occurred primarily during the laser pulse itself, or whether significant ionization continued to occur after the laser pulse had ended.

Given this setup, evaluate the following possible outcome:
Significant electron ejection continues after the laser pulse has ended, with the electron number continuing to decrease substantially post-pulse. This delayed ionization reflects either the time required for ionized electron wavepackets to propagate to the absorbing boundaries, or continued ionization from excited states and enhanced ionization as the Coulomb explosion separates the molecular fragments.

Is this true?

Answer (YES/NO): NO